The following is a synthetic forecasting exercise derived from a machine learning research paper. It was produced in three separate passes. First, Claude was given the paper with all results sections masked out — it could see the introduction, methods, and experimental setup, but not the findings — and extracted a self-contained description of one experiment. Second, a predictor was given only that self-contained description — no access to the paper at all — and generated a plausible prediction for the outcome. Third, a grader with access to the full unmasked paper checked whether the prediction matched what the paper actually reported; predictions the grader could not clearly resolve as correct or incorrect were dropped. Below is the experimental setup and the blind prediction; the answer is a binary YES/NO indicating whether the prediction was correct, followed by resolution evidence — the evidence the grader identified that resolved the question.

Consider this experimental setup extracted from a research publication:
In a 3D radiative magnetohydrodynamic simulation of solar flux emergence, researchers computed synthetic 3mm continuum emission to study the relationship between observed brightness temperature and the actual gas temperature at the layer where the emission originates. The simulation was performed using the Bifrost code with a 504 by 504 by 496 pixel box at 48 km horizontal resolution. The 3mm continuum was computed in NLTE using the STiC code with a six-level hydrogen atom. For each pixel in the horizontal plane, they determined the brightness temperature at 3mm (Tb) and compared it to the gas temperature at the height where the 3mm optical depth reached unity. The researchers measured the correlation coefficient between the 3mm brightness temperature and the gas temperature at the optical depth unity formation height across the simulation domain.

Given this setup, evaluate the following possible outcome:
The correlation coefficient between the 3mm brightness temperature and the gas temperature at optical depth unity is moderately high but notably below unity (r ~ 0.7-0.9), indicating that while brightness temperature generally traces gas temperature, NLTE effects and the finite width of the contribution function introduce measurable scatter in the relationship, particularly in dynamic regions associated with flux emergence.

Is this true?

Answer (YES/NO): NO